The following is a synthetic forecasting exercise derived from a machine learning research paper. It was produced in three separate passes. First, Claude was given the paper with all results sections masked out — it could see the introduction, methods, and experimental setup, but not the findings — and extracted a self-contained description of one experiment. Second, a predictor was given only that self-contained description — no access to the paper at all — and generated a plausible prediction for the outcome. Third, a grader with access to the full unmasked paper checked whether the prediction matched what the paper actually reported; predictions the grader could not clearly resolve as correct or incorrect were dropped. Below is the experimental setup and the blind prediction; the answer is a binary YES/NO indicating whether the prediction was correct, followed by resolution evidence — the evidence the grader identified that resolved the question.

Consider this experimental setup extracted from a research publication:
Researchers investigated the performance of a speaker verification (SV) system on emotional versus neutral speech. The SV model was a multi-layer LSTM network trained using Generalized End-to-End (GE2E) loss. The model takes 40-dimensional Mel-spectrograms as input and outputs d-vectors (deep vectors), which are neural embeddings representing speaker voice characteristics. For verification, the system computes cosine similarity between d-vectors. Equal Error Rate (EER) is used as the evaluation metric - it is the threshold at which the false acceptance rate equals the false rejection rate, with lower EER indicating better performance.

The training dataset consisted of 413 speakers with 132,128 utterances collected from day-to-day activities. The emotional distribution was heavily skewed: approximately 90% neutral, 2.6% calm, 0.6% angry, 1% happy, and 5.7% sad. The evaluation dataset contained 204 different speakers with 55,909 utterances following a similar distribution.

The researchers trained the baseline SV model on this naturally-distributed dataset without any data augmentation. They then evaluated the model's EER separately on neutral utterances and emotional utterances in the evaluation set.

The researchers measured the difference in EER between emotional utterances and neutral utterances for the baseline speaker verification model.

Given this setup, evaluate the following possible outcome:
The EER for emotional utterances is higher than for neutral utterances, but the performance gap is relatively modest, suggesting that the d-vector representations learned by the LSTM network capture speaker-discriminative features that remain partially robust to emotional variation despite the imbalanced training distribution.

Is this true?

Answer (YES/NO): YES